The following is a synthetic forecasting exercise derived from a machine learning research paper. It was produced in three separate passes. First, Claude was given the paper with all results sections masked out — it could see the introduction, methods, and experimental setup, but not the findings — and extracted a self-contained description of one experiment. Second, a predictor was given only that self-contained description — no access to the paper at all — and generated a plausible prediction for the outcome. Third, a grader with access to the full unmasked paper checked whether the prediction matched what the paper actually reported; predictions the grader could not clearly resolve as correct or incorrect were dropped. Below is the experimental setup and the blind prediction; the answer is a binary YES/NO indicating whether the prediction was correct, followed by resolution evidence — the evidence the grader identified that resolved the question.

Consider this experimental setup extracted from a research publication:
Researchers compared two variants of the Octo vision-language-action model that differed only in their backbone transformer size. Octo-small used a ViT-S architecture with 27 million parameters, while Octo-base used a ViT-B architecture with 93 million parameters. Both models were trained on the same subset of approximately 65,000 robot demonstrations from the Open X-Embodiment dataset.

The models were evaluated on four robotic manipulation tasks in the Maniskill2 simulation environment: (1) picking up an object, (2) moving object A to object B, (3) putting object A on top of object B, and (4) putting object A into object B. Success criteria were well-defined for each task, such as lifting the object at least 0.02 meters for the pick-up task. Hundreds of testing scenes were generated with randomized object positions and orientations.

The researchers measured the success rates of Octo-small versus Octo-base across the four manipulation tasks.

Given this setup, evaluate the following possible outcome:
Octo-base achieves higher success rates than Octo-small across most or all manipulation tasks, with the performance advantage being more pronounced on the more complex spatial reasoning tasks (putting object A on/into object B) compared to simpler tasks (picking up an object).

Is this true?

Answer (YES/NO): NO